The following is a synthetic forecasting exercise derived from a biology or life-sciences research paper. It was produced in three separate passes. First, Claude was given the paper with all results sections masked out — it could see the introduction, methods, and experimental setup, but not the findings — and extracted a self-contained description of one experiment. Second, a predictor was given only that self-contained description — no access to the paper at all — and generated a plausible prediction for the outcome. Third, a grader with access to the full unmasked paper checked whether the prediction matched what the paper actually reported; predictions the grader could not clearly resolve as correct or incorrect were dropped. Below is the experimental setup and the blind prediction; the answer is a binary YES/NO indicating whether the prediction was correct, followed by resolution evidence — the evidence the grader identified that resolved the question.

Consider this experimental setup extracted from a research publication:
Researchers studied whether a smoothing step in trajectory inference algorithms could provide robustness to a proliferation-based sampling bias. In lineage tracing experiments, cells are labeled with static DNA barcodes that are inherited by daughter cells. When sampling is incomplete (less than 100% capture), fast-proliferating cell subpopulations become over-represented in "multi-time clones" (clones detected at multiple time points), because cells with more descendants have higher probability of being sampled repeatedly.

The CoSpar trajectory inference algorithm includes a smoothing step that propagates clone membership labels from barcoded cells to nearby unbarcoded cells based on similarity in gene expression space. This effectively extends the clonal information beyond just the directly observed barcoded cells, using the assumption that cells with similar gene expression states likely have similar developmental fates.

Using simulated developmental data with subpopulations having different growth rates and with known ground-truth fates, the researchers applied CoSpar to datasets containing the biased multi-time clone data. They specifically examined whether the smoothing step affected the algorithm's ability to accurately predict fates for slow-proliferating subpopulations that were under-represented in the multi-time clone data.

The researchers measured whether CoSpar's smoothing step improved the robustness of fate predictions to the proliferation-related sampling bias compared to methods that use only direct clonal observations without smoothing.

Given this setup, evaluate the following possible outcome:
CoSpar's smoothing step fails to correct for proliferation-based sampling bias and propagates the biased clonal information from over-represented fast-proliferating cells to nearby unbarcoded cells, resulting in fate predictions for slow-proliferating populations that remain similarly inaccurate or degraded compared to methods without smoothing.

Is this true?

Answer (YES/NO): NO